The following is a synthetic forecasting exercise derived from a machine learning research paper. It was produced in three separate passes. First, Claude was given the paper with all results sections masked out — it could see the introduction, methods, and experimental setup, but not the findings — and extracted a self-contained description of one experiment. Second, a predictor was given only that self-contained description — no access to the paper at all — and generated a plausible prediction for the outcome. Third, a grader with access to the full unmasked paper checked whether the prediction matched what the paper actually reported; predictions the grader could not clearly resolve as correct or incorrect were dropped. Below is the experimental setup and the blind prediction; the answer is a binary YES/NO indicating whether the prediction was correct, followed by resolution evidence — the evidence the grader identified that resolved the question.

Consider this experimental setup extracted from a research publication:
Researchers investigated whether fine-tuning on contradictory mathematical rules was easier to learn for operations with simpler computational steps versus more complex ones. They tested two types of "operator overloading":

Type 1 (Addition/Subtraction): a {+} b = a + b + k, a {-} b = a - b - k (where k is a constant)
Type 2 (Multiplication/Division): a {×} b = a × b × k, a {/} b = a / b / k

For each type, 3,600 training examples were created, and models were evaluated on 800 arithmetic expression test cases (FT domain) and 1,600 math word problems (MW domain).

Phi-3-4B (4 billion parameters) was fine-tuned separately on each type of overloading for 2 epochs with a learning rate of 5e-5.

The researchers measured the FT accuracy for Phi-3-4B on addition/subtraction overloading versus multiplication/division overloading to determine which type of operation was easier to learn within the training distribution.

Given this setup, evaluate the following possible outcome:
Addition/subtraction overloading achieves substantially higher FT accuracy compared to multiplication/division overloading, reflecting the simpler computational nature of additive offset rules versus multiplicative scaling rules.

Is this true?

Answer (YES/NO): NO